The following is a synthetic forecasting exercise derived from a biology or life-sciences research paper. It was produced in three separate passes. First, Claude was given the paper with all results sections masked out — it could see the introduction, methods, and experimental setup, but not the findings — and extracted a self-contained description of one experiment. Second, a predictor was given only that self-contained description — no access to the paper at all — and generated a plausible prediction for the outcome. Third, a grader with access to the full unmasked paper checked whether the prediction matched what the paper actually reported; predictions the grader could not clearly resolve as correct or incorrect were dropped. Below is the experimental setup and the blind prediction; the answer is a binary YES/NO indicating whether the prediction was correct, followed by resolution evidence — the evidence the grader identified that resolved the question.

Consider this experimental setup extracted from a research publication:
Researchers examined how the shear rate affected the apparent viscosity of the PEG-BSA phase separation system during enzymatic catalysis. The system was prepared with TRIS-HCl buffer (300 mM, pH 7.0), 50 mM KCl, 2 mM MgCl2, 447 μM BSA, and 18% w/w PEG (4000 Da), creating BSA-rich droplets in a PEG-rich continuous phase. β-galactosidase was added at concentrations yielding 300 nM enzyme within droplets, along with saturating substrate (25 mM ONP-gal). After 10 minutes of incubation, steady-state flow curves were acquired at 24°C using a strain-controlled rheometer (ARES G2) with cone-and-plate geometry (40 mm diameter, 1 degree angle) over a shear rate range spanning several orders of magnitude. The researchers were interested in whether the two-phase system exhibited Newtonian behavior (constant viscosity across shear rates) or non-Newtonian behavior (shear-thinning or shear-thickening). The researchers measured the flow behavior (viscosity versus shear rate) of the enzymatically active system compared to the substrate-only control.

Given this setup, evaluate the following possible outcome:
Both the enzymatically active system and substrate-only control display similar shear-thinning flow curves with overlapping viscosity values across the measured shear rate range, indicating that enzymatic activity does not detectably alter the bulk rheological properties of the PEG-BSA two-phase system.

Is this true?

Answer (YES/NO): NO